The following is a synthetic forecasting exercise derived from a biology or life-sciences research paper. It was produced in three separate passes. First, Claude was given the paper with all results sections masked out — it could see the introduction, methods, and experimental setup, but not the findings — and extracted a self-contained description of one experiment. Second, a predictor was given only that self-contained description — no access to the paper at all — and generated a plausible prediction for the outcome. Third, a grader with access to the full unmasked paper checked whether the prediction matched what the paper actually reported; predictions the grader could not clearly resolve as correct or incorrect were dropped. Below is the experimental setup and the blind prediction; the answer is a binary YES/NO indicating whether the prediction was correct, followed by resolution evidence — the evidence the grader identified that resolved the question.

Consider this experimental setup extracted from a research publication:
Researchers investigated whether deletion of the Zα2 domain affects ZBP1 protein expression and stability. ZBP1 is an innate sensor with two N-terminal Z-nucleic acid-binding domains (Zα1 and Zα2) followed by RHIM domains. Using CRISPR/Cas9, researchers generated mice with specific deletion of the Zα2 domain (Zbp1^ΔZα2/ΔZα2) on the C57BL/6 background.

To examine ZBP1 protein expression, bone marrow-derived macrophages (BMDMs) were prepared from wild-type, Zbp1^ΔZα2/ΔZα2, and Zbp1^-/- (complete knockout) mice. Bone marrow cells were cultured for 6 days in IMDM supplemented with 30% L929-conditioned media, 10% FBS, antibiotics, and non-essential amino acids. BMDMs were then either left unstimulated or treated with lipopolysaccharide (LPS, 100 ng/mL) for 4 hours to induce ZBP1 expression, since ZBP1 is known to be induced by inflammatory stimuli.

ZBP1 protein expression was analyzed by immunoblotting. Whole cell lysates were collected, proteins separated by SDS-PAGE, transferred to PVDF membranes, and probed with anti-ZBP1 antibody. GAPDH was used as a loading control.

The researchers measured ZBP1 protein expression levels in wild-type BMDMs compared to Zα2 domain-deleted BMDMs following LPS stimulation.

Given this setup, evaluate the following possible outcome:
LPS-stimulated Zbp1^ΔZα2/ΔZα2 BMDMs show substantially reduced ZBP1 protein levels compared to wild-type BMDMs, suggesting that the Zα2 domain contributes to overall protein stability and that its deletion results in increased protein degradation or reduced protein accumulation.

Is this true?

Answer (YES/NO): NO